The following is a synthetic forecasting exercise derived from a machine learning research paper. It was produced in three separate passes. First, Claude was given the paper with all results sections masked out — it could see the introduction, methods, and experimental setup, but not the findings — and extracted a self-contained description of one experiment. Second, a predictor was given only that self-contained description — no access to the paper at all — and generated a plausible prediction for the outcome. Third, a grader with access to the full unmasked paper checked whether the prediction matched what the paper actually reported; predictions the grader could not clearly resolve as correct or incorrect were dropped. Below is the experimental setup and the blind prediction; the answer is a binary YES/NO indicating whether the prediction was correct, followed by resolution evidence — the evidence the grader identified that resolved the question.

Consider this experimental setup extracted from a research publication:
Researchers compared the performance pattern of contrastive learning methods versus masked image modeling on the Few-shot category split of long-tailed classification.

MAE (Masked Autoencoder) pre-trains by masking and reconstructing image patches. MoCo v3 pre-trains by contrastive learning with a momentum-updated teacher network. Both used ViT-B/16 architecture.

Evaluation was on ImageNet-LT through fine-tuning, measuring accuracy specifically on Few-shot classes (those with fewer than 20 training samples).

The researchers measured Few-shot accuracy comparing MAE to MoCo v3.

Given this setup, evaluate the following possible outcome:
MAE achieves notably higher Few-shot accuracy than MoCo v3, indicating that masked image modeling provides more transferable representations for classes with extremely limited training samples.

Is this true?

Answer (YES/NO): YES